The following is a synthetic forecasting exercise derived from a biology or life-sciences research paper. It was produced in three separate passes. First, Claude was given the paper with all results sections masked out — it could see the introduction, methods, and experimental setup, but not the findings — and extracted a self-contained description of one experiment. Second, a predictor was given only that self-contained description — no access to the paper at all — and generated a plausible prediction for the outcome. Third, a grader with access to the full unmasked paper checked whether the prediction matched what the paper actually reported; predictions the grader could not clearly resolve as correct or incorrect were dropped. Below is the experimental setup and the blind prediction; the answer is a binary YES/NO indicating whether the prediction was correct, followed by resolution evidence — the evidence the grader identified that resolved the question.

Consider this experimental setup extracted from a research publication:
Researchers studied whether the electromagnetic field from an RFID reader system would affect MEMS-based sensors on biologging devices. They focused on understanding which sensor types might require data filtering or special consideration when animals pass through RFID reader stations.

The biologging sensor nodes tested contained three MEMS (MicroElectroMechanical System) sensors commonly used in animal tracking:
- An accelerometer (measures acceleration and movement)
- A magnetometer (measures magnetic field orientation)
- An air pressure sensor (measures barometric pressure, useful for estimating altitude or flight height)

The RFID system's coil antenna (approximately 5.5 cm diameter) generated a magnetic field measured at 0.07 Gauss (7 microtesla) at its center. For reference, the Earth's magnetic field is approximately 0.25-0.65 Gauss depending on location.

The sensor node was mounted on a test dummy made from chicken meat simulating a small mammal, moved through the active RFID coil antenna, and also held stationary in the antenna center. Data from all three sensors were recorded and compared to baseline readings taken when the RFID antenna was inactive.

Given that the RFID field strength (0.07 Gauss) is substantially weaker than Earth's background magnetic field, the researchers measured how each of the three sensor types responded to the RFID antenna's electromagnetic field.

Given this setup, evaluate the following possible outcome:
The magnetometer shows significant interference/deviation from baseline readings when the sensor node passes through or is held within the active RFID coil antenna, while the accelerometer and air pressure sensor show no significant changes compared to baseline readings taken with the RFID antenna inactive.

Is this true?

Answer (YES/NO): YES